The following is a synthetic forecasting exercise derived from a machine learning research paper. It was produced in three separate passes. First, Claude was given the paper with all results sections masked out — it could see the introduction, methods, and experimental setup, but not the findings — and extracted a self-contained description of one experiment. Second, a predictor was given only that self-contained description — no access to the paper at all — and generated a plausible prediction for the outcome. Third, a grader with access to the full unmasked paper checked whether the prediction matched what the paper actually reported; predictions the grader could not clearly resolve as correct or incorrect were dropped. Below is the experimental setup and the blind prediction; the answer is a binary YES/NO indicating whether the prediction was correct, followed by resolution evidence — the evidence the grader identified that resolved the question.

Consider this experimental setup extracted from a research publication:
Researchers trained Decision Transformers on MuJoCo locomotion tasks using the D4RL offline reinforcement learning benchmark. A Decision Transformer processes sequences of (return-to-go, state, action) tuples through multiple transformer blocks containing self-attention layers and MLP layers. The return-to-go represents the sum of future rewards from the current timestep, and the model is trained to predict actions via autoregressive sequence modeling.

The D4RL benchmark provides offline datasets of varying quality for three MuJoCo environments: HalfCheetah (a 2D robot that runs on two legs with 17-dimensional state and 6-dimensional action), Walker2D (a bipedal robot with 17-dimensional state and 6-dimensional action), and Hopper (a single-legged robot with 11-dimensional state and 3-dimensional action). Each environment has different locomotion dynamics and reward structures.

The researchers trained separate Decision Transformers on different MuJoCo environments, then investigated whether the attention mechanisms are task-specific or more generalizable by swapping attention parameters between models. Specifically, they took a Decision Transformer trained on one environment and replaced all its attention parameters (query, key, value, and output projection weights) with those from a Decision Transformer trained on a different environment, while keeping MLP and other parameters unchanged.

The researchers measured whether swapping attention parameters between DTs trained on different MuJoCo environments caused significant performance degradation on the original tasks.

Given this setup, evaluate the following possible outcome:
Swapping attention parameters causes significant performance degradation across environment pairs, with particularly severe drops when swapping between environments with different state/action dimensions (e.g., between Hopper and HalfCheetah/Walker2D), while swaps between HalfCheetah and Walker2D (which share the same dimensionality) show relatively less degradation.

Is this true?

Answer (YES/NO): NO